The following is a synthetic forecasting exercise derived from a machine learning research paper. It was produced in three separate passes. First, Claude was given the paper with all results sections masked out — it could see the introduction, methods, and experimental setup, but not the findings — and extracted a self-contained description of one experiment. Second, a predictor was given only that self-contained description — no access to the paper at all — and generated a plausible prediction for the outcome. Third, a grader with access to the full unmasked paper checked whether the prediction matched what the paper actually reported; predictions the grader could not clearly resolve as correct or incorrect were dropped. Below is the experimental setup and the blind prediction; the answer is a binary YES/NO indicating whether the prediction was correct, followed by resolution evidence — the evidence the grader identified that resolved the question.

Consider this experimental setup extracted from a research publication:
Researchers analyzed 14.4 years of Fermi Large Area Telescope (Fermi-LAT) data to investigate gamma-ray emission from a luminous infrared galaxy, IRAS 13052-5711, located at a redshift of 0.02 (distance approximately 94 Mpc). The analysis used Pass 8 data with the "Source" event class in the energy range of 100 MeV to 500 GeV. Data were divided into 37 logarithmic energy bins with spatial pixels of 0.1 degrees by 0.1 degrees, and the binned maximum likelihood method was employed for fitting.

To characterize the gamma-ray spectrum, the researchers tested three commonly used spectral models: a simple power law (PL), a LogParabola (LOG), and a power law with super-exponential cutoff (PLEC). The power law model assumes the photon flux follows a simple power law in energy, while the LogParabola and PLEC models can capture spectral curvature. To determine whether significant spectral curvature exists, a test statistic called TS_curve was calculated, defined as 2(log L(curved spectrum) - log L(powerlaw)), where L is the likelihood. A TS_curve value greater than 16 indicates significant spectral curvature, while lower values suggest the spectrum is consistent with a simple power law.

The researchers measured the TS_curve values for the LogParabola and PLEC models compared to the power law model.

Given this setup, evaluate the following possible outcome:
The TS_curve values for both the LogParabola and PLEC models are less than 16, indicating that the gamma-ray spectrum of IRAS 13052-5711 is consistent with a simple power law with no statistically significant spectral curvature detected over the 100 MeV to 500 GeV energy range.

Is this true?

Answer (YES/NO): YES